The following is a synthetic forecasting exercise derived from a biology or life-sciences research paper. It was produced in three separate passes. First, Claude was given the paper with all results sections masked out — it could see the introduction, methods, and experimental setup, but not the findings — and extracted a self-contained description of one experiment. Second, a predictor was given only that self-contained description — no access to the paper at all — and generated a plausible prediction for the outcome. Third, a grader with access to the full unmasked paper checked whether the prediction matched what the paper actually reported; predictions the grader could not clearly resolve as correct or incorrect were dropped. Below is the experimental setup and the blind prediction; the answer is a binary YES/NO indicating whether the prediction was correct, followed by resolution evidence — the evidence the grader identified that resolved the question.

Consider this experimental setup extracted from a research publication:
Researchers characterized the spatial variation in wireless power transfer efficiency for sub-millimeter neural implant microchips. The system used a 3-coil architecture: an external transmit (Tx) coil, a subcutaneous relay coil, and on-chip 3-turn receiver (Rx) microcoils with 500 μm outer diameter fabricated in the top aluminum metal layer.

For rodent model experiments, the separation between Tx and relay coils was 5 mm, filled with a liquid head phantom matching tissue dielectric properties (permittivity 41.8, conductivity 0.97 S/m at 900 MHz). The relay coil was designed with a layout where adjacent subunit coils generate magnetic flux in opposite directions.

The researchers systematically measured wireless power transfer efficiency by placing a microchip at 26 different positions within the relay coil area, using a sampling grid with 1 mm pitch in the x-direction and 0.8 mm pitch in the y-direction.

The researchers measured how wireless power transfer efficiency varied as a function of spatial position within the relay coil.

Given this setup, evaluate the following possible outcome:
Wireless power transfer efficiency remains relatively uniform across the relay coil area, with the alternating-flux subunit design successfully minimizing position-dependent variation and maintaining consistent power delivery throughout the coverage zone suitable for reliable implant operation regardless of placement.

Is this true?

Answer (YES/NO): NO